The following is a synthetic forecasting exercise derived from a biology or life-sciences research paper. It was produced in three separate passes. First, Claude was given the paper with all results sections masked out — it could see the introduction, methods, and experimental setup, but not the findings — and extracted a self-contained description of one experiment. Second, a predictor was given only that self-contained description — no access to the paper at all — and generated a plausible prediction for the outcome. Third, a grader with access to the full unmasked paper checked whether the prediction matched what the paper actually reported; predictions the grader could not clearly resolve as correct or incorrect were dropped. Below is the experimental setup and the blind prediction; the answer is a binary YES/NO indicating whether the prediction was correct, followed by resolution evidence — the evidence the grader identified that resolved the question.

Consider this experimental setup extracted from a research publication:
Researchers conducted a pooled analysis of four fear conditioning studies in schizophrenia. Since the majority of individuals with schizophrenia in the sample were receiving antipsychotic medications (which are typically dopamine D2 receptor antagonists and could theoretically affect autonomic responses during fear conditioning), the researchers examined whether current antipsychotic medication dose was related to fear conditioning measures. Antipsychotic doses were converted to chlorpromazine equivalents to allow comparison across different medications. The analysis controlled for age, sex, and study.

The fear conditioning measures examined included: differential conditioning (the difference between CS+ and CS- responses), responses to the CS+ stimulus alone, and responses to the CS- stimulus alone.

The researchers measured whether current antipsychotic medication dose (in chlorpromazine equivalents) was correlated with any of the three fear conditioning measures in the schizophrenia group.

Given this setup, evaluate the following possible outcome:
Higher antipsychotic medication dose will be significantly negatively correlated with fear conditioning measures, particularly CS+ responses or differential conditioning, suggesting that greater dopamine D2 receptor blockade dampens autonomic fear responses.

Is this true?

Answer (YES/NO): NO